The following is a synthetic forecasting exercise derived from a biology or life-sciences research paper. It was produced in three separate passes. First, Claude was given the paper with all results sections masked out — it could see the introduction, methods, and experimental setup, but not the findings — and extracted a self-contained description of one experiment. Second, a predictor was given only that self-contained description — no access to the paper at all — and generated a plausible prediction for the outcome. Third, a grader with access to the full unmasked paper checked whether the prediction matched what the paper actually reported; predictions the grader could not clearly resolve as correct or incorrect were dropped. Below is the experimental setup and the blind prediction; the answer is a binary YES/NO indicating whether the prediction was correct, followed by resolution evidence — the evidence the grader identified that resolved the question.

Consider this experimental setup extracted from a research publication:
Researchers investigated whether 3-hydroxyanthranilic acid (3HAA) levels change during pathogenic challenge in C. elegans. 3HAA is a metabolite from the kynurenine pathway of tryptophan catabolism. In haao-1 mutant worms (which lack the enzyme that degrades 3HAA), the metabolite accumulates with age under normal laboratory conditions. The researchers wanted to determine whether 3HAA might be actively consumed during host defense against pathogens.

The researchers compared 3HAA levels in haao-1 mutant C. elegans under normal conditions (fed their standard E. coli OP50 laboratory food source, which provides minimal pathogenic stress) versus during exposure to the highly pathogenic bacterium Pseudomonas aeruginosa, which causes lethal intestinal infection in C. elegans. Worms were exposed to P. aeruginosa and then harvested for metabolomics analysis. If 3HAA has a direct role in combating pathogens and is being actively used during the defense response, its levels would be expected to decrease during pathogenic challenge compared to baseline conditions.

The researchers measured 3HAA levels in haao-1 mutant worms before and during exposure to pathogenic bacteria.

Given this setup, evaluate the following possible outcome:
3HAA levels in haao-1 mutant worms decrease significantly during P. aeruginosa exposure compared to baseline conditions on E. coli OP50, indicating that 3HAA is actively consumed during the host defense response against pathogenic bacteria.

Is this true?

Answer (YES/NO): YES